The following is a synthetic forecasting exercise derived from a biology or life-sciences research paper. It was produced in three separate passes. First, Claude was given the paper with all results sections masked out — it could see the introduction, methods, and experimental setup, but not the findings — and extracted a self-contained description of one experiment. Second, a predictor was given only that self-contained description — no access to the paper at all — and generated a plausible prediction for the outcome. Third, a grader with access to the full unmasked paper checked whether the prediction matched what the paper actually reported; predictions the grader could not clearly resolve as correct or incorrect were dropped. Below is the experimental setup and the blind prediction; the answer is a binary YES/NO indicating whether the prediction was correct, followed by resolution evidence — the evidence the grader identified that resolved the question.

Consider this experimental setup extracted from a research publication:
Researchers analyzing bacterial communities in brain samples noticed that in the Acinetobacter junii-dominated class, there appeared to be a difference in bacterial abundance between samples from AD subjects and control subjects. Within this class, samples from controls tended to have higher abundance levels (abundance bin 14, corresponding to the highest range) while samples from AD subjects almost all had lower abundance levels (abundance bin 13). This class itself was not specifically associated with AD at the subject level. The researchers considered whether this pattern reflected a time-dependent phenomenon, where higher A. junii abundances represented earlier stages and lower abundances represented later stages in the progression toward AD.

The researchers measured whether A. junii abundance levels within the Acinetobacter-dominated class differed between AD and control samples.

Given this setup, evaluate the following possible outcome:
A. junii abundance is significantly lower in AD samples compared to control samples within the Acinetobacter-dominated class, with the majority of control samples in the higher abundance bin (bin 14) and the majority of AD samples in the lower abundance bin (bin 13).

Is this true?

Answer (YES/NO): YES